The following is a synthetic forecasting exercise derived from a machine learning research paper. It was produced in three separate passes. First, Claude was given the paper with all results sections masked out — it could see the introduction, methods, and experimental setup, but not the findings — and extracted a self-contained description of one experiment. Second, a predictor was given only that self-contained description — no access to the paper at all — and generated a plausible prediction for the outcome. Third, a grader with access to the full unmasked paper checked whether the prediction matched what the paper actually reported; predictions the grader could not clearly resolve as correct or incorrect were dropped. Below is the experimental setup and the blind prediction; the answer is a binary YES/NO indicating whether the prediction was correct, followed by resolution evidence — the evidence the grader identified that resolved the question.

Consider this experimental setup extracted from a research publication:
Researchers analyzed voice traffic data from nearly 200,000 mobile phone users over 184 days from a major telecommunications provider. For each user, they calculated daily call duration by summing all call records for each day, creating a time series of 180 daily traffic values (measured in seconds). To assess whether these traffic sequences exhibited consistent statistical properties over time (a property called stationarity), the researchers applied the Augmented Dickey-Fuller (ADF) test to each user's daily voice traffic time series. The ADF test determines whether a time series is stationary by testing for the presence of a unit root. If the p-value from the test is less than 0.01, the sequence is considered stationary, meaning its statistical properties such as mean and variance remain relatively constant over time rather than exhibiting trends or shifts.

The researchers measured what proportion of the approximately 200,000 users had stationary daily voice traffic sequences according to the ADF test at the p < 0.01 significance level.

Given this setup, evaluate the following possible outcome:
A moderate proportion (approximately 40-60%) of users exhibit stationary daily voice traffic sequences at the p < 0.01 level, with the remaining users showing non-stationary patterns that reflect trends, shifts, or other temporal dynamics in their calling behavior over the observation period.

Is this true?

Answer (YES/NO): NO